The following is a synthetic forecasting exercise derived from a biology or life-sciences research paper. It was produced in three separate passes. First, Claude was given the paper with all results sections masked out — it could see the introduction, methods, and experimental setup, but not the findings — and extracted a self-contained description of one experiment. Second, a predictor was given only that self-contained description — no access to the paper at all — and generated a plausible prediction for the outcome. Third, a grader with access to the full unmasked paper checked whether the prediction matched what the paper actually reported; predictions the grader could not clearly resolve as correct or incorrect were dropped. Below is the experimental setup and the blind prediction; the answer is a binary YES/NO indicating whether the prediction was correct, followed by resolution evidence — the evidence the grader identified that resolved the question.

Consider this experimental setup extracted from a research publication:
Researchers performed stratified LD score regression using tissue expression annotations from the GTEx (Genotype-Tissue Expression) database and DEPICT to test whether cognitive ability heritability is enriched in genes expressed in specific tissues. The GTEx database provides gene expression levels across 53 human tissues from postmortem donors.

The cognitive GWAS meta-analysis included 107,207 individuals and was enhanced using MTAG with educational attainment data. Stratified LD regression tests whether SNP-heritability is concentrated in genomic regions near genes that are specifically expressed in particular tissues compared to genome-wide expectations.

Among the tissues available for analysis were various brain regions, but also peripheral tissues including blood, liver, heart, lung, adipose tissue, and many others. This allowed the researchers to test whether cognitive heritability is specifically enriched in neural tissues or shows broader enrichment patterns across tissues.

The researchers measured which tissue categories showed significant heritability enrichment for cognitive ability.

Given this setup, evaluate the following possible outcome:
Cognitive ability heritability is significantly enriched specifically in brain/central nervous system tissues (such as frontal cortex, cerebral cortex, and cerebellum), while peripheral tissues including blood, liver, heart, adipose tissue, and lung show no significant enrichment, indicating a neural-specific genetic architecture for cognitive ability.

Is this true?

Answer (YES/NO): YES